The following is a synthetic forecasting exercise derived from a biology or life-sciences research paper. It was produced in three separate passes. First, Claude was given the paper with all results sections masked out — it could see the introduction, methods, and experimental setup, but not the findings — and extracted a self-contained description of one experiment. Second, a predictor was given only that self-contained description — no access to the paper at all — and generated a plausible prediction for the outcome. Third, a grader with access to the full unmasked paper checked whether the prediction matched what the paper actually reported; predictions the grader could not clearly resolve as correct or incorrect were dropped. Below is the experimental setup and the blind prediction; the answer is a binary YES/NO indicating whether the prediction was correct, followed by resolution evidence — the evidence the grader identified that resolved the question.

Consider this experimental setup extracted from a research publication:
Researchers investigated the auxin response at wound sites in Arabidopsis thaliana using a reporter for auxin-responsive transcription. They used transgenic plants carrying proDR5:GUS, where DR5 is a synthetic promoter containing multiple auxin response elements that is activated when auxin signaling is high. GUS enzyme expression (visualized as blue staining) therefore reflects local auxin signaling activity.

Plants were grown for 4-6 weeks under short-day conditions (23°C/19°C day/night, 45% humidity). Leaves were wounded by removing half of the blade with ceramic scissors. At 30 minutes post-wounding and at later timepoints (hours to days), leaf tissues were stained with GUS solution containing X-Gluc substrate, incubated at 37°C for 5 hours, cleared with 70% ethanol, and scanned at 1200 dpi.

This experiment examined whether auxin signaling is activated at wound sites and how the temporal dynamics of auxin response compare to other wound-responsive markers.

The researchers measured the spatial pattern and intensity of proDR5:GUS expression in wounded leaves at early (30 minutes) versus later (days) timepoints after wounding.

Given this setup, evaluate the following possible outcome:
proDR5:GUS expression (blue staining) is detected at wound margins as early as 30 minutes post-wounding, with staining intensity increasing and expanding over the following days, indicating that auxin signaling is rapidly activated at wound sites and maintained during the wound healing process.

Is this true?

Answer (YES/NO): NO